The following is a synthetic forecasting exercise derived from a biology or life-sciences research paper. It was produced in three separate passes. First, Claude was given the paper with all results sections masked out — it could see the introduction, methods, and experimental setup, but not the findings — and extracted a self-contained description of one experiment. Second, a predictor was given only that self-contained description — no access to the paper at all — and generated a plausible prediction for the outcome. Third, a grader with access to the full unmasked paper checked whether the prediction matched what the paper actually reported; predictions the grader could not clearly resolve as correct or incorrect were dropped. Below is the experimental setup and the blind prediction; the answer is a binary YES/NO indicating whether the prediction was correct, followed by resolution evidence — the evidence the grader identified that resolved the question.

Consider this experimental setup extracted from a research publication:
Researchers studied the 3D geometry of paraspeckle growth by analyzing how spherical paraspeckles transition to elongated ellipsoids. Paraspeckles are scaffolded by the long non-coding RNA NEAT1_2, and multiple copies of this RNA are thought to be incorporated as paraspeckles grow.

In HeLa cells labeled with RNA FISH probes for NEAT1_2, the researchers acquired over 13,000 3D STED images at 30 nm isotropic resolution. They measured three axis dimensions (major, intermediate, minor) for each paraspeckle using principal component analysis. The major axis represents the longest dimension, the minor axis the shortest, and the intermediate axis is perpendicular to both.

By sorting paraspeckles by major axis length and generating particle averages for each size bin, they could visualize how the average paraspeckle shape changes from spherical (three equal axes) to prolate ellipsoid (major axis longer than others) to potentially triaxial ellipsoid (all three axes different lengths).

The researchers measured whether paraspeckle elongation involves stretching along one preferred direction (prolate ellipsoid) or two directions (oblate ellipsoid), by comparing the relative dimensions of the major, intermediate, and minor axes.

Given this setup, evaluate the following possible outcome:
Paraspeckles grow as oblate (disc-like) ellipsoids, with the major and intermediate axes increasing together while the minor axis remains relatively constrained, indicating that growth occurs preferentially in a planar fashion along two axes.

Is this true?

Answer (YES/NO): NO